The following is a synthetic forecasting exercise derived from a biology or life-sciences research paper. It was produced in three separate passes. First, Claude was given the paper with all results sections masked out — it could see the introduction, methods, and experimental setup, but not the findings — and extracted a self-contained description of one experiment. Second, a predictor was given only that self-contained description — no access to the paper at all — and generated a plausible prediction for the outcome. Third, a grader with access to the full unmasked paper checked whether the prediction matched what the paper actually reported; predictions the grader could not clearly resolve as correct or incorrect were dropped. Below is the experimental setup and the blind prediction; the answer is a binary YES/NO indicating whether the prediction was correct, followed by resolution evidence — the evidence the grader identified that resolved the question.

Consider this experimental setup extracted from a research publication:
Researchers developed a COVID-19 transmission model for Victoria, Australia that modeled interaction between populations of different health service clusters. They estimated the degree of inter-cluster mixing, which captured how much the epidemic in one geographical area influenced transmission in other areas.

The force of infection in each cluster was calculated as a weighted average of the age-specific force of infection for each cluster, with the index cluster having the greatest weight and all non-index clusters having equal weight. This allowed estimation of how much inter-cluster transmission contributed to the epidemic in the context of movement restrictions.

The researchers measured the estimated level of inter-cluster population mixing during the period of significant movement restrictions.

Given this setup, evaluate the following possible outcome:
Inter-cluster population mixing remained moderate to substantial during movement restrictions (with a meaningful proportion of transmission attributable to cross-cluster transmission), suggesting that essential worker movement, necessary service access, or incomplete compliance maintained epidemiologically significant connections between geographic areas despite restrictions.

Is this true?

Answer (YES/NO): NO